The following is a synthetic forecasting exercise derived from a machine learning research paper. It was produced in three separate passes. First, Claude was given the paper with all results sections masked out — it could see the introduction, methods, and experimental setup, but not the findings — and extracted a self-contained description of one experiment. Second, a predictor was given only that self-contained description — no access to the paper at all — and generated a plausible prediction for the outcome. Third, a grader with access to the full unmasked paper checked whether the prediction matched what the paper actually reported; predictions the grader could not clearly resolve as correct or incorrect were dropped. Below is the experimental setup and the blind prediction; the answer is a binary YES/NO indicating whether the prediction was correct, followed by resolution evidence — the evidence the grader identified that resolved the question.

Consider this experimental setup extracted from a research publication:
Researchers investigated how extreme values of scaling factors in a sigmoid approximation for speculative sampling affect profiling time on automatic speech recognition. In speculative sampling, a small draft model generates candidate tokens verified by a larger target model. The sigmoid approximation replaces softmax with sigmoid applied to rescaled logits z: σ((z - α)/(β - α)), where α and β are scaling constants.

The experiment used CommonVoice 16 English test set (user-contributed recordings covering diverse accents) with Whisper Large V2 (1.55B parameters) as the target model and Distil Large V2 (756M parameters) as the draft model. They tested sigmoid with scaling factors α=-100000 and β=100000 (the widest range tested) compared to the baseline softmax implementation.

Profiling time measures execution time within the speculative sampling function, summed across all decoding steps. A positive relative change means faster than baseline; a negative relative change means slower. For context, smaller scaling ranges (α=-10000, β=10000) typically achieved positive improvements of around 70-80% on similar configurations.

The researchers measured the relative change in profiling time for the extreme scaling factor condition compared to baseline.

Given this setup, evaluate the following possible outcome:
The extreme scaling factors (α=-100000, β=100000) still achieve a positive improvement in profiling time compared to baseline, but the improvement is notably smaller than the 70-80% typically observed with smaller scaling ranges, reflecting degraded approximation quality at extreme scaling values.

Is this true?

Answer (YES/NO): NO